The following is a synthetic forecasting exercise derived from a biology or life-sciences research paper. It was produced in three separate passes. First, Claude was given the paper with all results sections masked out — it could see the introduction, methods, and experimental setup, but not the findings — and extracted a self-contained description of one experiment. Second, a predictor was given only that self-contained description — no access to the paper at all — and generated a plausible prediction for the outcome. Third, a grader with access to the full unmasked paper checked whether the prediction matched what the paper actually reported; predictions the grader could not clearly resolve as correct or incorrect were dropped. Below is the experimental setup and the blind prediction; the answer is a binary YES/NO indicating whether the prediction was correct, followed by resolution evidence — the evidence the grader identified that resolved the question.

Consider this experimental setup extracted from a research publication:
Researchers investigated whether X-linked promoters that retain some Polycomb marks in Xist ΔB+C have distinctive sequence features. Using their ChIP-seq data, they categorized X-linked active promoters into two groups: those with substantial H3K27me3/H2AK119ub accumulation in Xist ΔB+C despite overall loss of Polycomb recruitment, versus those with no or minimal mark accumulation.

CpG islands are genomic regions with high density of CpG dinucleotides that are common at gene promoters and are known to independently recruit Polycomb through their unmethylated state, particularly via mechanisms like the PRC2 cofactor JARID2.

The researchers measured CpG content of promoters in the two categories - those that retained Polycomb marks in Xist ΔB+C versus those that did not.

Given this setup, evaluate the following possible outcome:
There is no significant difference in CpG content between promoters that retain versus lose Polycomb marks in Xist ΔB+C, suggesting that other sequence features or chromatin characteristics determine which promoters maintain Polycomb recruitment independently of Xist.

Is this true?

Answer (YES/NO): NO